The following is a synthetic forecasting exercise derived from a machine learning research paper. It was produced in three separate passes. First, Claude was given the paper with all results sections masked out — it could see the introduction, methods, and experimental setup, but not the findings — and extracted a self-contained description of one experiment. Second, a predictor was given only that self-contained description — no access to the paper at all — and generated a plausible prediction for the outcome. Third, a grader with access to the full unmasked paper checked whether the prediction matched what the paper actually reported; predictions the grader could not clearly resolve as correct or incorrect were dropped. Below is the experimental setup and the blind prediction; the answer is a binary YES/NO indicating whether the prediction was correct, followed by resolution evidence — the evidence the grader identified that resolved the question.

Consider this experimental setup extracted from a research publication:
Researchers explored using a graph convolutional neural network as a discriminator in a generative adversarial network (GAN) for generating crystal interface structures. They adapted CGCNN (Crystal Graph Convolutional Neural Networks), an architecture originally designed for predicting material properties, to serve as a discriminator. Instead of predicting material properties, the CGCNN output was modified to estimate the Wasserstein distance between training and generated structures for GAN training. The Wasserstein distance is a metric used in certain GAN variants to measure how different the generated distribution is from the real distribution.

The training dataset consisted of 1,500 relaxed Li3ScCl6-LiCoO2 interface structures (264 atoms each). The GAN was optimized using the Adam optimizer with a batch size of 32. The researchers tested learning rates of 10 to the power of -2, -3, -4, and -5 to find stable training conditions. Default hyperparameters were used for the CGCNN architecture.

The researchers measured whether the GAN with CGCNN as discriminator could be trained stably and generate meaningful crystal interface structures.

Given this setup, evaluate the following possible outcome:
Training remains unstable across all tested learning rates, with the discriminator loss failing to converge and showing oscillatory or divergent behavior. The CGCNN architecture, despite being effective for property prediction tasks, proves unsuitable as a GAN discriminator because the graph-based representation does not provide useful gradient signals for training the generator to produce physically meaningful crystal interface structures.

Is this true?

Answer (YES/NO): NO